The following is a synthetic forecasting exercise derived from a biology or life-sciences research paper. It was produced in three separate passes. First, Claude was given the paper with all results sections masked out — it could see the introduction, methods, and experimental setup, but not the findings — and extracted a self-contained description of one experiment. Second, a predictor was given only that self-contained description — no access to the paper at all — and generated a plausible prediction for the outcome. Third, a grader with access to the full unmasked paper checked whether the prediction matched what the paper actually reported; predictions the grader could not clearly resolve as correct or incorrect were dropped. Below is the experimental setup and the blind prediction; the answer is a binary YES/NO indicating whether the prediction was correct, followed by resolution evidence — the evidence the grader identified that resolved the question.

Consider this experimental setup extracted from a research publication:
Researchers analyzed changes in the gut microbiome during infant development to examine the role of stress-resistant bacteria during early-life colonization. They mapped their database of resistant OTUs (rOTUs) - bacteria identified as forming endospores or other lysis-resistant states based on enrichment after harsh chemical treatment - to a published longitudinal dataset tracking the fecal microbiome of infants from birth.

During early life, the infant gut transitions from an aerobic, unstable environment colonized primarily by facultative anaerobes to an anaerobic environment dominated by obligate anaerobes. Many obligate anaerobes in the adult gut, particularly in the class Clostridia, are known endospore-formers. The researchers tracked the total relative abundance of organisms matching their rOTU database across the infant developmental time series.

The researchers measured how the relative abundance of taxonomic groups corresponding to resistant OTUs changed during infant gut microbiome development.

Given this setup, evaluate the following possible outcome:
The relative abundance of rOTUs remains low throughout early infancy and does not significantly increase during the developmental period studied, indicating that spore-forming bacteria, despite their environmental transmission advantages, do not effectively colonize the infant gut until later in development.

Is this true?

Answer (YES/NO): NO